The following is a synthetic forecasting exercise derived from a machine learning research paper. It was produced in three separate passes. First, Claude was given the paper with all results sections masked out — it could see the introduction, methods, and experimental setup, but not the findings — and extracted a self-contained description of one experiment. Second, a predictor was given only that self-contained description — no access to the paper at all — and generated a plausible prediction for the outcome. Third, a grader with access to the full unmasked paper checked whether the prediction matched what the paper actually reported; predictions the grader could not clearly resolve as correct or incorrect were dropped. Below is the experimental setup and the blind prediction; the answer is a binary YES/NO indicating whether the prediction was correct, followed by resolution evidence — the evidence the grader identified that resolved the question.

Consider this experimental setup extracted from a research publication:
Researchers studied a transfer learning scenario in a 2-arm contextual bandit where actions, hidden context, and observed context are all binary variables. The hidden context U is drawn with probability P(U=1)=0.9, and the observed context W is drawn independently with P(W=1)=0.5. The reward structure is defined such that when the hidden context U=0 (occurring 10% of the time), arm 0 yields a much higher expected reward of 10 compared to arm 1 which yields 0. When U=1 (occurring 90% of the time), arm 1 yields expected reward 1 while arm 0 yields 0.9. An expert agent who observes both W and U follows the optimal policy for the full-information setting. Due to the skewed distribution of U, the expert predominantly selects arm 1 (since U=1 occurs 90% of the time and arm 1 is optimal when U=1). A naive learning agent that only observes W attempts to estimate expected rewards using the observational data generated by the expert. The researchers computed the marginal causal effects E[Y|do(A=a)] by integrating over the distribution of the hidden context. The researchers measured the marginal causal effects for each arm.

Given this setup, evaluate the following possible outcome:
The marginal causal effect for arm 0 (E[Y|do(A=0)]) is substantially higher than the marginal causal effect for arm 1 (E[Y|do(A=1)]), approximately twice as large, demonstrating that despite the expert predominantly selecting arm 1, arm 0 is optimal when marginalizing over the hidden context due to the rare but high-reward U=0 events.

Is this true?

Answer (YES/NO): YES